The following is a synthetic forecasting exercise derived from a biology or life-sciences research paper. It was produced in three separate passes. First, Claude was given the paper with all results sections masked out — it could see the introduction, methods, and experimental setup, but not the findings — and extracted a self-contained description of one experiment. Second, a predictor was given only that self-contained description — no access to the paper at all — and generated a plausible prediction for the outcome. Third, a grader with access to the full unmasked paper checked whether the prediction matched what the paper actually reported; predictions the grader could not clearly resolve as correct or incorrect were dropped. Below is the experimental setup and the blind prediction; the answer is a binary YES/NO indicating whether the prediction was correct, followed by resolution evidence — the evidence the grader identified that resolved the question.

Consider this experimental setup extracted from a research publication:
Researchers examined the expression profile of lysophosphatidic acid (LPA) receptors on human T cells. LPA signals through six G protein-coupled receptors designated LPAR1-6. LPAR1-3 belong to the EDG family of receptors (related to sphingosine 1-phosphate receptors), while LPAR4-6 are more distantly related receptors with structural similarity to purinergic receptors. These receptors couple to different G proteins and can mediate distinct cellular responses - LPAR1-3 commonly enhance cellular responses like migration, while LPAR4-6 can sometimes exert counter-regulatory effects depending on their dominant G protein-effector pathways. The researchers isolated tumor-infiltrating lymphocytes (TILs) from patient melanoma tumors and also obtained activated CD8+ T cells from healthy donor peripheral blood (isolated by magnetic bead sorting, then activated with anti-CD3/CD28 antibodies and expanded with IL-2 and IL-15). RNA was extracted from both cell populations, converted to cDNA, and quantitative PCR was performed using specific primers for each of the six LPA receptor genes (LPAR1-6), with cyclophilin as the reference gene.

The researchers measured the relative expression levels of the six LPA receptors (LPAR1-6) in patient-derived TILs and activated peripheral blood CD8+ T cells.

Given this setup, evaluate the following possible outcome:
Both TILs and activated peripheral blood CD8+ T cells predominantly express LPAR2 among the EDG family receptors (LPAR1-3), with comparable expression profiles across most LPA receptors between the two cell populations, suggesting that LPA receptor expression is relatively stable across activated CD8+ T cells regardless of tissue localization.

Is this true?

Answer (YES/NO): NO